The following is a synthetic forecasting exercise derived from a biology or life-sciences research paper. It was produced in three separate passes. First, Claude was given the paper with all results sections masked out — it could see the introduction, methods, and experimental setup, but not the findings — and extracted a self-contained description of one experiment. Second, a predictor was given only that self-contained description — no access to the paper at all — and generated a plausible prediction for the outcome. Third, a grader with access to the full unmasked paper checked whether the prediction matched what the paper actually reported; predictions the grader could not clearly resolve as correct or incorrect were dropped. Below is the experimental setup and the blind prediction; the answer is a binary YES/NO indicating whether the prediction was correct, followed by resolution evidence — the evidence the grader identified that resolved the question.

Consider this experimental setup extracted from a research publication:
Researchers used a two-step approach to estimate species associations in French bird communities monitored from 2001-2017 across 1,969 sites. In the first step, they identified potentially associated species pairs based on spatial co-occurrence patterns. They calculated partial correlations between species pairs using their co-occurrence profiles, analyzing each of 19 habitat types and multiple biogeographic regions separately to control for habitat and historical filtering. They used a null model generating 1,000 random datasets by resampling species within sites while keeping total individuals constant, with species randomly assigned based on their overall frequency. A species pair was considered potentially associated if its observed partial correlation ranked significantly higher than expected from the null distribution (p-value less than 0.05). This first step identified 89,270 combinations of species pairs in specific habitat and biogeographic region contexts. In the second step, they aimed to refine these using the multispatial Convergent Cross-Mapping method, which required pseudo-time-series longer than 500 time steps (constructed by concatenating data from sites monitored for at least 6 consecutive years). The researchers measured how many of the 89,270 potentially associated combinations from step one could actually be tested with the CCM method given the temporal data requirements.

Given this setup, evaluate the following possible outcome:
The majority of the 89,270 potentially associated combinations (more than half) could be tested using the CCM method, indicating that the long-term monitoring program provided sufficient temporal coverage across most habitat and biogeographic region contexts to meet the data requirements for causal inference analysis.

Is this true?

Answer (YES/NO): NO